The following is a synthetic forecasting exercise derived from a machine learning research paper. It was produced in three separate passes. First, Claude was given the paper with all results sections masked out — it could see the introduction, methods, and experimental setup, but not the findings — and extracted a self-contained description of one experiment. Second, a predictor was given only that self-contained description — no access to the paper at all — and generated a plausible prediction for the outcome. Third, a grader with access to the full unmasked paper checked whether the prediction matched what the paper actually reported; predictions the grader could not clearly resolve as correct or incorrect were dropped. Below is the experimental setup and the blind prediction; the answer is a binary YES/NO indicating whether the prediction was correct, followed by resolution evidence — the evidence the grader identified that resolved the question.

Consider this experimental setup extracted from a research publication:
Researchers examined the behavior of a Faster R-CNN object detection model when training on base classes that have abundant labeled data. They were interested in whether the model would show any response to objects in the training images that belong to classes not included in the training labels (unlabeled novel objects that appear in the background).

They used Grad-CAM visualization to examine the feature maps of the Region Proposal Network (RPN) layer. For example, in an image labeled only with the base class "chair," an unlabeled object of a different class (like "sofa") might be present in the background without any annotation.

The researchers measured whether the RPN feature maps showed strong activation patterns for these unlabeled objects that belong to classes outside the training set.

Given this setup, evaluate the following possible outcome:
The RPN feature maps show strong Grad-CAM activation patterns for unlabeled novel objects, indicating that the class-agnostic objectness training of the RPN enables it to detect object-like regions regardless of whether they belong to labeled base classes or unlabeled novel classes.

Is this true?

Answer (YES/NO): NO